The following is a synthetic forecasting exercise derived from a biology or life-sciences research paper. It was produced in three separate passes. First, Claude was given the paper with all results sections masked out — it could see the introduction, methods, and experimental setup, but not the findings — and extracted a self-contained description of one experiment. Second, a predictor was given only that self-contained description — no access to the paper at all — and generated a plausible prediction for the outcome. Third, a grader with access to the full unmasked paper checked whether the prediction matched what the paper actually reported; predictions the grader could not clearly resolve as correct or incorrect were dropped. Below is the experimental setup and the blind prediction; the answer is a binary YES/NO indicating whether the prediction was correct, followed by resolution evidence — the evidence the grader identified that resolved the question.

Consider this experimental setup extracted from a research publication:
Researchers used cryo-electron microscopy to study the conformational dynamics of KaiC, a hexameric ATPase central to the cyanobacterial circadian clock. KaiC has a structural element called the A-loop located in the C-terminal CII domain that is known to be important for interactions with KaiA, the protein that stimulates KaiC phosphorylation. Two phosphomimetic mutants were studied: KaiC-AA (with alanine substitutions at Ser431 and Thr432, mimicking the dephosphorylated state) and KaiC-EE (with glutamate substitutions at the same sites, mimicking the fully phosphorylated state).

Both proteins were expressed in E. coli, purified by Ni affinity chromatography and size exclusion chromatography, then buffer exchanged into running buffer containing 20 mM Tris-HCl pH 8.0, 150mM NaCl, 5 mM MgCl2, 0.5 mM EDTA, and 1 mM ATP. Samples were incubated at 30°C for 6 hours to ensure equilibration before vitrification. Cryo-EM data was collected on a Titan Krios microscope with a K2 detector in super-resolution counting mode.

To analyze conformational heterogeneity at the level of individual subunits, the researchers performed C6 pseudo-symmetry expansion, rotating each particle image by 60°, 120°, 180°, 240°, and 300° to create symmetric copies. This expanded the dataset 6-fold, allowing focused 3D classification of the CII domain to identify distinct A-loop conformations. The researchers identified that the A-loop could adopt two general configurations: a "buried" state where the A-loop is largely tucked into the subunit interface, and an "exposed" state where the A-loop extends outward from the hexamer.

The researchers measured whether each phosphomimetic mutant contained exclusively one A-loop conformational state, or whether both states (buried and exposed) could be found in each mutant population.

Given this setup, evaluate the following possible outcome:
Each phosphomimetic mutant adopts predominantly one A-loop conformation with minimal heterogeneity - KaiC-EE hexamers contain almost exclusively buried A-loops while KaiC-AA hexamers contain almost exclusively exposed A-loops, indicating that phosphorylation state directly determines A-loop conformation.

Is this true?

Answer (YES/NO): NO